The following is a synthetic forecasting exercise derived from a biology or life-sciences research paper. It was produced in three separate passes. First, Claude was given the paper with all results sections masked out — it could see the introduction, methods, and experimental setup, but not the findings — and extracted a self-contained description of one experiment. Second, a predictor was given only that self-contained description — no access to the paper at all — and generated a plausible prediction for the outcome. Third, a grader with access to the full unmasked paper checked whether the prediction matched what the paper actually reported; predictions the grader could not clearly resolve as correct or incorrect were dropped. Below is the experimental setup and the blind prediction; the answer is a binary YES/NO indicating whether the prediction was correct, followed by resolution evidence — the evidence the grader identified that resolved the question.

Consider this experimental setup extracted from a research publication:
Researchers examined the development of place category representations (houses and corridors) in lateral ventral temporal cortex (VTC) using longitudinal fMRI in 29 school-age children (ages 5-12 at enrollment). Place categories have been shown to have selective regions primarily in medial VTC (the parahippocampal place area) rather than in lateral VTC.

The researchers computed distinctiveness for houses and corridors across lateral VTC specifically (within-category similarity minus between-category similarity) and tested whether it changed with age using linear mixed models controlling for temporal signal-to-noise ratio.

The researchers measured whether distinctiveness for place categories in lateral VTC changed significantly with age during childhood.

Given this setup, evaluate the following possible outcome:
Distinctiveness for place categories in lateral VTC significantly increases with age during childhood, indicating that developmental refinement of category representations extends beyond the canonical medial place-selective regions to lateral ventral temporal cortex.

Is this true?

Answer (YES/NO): NO